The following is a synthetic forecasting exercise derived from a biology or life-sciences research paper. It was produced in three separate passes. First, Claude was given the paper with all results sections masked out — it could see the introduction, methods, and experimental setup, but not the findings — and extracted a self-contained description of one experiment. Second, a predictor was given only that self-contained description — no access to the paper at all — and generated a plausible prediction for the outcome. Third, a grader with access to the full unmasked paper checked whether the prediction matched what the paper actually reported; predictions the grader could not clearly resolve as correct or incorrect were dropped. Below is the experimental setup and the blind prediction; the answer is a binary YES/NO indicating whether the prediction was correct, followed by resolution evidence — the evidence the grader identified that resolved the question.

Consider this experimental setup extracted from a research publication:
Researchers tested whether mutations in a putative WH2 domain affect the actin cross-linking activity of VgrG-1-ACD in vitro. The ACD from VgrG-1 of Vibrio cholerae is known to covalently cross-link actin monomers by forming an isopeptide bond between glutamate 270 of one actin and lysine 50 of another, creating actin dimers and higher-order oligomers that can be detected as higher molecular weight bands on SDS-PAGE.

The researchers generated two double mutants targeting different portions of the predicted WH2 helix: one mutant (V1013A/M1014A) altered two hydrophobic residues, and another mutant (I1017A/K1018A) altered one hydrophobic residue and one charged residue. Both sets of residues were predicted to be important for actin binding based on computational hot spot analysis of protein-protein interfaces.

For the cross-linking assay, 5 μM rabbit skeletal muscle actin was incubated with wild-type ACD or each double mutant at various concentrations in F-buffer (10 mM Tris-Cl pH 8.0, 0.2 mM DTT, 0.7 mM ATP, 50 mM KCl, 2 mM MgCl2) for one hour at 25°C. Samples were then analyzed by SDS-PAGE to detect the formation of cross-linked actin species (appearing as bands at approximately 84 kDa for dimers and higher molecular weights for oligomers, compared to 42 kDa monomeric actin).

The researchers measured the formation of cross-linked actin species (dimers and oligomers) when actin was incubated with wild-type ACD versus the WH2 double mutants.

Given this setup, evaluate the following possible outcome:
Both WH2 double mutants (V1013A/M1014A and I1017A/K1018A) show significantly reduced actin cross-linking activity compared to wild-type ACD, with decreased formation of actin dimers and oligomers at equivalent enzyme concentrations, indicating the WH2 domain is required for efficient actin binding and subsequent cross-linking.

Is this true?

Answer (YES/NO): YES